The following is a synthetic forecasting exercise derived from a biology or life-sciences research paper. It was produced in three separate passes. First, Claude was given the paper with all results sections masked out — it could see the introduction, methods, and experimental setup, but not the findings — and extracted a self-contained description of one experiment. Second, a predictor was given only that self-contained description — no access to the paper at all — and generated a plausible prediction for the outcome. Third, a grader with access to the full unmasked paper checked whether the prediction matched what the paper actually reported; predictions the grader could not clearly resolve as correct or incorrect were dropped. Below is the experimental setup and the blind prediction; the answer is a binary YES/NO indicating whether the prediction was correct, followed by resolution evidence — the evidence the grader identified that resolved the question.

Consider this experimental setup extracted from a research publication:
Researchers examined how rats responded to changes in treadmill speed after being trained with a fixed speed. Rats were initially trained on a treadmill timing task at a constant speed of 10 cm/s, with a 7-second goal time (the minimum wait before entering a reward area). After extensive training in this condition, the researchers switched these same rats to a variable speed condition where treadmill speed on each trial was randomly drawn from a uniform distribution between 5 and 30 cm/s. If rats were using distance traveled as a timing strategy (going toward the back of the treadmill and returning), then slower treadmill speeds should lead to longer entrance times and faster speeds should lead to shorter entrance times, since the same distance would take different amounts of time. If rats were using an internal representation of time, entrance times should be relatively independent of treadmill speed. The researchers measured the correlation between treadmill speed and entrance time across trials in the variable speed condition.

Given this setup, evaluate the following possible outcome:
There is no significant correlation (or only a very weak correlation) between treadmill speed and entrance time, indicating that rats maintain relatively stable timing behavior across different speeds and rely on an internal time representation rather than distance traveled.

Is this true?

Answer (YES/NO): NO